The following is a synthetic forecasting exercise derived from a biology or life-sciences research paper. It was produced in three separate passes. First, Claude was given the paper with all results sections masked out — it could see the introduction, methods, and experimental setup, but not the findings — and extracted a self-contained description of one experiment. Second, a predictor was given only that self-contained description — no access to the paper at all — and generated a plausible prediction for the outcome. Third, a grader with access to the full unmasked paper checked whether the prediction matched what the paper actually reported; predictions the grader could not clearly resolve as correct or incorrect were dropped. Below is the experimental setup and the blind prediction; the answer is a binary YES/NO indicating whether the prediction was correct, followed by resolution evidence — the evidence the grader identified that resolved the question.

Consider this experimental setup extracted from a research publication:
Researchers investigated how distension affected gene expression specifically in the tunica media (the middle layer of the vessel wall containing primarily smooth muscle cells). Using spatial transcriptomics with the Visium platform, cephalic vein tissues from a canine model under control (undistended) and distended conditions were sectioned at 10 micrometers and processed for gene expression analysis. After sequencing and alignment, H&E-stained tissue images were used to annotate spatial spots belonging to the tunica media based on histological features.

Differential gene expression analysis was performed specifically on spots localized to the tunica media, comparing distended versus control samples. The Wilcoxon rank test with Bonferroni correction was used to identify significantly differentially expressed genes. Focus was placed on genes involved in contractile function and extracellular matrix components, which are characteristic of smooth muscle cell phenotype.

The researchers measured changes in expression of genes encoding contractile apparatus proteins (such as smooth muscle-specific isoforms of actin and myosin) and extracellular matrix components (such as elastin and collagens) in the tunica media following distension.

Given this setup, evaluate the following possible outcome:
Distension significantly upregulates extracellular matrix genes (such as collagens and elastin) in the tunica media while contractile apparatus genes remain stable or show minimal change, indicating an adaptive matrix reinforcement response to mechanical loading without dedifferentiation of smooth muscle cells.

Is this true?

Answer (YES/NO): NO